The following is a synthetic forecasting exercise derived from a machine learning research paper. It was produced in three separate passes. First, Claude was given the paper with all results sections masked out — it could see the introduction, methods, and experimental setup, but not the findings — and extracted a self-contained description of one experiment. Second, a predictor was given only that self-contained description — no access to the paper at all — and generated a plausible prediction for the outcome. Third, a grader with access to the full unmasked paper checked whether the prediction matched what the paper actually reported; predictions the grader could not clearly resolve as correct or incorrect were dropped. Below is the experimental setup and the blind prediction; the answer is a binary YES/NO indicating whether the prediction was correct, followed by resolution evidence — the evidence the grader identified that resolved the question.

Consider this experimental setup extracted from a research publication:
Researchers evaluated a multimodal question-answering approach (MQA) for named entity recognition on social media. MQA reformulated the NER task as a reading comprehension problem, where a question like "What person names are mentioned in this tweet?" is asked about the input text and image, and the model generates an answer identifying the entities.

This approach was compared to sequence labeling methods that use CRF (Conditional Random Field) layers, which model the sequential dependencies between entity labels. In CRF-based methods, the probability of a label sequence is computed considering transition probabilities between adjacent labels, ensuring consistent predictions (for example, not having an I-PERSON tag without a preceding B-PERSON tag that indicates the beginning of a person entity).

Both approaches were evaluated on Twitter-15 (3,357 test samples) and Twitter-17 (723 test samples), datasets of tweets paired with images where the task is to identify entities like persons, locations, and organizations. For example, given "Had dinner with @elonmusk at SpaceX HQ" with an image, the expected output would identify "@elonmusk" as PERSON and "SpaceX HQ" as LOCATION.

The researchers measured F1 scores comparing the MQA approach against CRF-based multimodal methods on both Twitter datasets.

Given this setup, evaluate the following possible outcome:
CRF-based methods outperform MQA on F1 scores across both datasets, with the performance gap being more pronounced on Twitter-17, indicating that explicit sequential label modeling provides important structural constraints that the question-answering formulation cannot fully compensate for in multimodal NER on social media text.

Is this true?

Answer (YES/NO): NO